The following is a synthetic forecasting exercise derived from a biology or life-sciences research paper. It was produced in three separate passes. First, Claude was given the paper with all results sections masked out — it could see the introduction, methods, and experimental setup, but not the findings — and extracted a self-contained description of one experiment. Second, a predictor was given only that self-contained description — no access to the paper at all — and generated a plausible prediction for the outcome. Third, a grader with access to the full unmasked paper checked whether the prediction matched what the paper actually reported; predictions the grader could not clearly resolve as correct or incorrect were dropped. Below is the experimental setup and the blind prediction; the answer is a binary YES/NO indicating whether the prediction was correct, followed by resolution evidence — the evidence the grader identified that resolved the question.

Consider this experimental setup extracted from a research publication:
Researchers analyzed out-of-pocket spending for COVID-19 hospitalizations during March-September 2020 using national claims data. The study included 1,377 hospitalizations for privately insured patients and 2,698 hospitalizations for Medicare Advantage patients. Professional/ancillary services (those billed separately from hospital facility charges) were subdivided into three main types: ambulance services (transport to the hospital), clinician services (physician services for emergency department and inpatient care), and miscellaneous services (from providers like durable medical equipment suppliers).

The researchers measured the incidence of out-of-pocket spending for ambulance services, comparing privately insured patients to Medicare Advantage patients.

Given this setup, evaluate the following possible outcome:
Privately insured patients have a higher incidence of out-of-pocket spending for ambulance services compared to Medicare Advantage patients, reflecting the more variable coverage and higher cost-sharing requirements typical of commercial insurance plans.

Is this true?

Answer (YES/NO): NO